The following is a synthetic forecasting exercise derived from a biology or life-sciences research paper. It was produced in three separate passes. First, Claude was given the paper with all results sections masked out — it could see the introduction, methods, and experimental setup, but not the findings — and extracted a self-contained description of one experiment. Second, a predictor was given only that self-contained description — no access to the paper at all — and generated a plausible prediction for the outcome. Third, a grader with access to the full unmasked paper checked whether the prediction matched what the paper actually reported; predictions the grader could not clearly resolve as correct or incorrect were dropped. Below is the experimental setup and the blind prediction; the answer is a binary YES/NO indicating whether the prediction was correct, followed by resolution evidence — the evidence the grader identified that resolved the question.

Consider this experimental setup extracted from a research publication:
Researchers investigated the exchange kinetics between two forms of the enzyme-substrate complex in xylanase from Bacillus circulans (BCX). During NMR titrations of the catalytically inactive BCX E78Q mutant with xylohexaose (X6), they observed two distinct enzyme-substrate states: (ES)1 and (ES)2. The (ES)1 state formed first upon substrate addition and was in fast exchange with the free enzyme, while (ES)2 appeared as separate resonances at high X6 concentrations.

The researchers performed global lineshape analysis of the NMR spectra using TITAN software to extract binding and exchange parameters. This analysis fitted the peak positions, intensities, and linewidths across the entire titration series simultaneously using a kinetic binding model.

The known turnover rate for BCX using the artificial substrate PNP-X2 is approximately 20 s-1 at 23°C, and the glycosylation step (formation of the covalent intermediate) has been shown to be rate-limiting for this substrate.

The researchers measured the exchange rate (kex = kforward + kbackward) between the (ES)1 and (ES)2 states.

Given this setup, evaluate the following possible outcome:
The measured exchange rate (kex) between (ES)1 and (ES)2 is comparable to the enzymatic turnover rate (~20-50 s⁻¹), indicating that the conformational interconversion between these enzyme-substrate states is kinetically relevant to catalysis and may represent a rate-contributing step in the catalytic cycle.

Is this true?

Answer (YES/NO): NO